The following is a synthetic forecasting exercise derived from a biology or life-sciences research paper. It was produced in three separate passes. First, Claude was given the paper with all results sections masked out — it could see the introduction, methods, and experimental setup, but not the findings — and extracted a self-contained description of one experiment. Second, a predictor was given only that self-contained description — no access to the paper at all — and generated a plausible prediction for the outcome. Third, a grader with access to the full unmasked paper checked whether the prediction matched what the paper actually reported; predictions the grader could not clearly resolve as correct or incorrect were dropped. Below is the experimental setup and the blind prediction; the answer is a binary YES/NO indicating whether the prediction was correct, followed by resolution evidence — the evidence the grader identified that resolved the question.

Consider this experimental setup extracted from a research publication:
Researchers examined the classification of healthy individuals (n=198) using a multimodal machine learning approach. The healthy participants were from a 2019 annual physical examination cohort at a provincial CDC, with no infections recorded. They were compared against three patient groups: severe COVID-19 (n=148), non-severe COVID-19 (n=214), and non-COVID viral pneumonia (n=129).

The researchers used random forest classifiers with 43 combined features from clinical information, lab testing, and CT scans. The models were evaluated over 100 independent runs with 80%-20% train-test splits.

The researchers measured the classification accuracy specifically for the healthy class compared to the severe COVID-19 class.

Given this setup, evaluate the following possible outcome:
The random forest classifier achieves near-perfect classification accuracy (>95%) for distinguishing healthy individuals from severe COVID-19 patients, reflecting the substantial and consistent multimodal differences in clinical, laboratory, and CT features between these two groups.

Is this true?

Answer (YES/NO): YES